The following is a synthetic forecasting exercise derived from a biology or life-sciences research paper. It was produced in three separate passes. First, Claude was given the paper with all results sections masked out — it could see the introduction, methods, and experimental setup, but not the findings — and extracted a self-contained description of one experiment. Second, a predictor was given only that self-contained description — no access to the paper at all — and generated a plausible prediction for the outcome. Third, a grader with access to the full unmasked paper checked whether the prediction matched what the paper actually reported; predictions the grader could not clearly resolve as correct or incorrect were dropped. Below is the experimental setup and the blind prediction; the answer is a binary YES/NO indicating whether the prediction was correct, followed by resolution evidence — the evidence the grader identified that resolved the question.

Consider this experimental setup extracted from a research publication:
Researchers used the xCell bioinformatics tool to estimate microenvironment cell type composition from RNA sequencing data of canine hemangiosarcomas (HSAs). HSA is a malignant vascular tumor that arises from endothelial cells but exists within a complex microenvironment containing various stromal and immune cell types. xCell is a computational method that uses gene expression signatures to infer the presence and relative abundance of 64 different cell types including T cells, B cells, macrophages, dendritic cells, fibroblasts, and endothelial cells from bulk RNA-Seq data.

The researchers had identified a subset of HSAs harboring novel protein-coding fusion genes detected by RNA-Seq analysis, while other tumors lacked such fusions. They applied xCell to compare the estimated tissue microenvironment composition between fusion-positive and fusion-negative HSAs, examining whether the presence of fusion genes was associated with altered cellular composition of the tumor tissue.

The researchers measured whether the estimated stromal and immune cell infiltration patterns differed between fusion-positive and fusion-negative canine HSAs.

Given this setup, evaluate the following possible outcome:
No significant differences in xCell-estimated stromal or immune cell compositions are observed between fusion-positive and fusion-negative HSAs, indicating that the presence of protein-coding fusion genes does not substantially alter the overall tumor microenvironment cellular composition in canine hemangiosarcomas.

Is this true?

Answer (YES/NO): YES